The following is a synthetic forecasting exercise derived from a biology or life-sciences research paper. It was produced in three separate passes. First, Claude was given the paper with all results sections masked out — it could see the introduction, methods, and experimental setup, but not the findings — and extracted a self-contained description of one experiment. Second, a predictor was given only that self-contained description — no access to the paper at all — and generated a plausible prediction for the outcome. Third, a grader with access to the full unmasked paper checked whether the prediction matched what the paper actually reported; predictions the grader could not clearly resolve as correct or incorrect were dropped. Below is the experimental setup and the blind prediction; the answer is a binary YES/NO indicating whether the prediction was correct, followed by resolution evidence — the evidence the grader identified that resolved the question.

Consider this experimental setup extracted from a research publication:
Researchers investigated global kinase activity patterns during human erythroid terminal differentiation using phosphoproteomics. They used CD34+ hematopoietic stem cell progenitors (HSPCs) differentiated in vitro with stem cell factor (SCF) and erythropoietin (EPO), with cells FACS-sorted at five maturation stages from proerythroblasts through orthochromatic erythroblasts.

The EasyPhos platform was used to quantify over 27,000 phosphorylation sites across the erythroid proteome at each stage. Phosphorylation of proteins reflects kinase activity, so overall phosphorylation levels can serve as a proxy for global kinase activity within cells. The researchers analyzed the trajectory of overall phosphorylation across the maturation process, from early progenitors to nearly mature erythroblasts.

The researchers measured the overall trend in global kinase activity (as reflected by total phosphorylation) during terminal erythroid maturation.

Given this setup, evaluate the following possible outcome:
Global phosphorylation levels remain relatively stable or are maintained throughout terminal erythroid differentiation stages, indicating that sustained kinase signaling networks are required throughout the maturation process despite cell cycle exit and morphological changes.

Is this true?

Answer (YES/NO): NO